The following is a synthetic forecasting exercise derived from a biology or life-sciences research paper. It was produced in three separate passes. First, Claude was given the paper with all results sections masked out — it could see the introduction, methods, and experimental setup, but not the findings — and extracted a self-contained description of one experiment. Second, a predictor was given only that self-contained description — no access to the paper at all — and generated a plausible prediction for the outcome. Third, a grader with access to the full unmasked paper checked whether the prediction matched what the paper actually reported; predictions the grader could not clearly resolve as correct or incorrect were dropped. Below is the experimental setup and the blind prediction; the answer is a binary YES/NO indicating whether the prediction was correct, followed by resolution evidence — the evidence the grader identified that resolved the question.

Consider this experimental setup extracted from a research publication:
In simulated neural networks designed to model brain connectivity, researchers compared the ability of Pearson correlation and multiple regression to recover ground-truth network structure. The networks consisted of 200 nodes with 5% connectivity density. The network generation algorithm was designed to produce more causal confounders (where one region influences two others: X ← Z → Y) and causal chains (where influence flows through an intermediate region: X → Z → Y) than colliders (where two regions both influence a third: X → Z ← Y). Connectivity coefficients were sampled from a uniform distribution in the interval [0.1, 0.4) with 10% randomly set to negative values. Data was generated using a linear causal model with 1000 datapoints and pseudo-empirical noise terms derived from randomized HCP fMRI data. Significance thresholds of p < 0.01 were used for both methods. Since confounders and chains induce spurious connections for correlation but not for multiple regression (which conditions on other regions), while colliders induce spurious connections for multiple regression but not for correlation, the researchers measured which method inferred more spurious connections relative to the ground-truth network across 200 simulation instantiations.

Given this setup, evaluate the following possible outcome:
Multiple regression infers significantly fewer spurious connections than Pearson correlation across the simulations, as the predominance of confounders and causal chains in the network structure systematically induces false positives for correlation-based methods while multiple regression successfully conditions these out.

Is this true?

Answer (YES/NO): YES